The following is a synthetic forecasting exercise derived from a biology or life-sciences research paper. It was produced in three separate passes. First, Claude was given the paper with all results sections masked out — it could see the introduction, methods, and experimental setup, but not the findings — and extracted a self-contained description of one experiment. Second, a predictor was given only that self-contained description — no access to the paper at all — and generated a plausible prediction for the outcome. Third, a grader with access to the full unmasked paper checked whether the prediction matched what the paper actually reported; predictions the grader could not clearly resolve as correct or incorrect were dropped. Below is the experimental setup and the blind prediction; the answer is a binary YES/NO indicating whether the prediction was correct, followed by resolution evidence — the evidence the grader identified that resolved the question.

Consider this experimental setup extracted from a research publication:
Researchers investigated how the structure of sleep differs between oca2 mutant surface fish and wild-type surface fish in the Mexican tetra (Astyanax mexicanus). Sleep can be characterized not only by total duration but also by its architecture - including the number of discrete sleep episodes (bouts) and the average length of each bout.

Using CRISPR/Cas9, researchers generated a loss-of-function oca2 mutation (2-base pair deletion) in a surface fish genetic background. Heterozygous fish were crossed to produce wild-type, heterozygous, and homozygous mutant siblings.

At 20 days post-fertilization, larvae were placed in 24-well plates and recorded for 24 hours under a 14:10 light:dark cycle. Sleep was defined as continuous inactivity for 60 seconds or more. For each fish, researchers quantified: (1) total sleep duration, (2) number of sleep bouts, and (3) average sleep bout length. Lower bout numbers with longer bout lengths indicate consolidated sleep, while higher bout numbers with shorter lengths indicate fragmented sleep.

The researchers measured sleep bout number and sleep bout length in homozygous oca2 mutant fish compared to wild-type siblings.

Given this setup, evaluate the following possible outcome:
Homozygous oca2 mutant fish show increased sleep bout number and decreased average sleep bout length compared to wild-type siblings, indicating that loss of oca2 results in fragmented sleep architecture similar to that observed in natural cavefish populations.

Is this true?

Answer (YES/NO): NO